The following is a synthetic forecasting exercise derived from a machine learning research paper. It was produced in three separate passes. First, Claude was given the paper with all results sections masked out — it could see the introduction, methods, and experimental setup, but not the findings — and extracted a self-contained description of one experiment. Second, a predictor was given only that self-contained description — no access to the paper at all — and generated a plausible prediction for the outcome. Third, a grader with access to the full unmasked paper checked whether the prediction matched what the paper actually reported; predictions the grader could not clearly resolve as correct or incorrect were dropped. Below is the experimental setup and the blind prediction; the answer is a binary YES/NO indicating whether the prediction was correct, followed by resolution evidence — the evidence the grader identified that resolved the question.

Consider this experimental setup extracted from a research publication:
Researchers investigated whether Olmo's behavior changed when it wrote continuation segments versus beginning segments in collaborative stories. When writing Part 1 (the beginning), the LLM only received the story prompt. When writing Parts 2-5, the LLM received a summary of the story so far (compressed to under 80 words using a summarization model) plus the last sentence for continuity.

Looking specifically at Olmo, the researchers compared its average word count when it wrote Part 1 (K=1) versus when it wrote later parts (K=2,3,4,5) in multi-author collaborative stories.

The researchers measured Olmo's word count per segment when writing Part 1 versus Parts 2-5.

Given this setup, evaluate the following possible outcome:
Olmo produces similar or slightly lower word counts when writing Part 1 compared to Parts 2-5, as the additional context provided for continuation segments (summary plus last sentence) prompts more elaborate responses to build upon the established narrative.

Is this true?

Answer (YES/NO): NO